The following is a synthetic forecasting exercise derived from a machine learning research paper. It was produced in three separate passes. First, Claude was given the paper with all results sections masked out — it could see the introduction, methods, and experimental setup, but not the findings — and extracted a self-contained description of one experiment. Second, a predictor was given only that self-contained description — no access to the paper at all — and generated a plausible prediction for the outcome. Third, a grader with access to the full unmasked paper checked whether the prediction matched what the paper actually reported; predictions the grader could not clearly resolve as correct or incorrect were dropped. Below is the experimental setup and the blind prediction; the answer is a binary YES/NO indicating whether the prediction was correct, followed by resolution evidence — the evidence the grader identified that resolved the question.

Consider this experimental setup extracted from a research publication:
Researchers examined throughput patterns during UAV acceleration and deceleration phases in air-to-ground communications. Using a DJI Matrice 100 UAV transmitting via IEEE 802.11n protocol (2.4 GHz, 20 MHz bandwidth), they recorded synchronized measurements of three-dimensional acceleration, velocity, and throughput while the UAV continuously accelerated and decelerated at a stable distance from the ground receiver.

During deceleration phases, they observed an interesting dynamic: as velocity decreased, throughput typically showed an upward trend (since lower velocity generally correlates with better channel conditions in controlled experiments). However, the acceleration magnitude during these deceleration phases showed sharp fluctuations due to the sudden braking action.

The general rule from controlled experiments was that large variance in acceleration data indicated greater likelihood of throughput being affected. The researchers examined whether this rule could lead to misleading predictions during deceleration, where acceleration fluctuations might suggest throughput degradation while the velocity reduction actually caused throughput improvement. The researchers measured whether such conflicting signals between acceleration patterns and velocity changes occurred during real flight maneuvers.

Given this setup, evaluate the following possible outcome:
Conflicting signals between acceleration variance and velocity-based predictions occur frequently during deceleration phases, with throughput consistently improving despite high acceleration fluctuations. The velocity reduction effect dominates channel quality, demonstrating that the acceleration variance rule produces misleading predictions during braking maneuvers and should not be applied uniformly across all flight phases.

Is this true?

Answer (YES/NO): NO